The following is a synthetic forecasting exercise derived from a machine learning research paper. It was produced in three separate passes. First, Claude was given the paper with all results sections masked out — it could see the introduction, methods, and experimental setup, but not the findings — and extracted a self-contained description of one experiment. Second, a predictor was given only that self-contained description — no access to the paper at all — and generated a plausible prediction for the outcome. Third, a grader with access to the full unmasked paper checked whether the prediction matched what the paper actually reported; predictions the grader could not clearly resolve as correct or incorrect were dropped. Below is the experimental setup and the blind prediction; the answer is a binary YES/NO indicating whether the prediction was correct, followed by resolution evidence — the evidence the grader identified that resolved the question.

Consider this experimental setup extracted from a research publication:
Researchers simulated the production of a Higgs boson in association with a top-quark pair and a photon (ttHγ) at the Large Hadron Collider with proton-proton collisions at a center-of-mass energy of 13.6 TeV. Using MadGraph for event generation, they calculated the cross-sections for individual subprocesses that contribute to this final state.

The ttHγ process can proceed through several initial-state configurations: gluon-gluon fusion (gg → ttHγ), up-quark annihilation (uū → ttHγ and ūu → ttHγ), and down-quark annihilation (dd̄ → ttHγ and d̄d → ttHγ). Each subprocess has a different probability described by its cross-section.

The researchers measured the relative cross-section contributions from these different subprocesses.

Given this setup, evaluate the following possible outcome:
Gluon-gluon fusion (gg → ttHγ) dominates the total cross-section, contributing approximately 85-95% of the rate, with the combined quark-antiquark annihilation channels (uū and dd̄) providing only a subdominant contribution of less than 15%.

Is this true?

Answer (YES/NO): NO